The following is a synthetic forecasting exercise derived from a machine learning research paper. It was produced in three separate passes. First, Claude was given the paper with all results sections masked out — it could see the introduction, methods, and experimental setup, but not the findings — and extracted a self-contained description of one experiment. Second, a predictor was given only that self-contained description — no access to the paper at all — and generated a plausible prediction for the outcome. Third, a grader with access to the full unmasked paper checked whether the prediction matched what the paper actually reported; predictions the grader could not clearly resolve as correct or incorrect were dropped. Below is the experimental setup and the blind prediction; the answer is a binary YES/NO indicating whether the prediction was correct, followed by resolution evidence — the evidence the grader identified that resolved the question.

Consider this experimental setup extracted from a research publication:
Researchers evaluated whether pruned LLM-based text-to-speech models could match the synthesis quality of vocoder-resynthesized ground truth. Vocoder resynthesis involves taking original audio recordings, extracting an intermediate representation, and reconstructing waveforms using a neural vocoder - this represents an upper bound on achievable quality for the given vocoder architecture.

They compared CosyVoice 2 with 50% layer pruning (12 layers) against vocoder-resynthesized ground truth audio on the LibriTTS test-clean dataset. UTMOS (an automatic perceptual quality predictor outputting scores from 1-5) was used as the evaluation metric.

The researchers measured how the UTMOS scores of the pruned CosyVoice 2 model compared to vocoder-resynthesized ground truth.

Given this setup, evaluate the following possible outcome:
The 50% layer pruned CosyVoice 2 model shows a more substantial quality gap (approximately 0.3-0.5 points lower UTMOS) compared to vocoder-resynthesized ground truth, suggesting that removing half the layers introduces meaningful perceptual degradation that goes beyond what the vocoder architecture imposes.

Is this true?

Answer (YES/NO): NO